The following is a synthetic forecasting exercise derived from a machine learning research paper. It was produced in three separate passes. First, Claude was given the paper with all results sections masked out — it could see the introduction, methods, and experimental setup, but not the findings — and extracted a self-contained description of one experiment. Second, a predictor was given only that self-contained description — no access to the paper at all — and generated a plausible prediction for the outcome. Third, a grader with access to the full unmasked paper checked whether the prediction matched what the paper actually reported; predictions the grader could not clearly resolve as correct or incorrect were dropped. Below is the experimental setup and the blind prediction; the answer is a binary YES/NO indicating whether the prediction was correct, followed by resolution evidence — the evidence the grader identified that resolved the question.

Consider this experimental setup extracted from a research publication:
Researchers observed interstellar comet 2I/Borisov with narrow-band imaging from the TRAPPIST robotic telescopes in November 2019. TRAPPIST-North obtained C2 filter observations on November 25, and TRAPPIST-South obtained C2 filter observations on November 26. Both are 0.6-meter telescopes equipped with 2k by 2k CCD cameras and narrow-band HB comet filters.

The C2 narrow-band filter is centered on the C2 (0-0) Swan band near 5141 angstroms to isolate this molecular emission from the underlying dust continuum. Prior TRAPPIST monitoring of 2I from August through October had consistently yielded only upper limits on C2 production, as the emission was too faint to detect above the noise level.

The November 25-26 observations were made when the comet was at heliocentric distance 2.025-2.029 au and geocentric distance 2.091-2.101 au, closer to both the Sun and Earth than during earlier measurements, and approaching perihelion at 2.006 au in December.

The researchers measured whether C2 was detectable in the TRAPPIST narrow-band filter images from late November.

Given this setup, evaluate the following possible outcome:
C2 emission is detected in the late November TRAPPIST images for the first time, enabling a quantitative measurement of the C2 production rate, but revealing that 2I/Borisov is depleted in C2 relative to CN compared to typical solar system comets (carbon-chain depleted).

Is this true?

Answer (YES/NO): NO